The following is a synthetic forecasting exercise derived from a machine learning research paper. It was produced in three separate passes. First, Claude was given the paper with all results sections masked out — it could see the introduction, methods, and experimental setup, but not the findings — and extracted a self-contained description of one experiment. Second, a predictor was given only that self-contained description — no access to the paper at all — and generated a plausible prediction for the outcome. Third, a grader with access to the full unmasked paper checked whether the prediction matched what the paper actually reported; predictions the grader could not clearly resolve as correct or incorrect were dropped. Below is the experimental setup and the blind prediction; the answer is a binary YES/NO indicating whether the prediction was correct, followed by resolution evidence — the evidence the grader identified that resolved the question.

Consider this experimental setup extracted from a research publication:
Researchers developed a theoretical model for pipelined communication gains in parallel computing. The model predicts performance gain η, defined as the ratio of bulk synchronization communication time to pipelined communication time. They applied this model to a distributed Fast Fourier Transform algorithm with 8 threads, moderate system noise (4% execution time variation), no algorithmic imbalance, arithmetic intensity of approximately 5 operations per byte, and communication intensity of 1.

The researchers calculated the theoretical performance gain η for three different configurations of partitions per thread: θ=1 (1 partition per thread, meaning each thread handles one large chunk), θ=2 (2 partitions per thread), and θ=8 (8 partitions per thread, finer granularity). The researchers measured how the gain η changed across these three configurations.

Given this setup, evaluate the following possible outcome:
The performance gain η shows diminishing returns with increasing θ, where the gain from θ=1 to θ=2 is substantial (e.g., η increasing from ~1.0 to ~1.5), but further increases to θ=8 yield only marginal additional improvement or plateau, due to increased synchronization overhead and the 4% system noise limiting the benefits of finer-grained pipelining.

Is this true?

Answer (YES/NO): NO